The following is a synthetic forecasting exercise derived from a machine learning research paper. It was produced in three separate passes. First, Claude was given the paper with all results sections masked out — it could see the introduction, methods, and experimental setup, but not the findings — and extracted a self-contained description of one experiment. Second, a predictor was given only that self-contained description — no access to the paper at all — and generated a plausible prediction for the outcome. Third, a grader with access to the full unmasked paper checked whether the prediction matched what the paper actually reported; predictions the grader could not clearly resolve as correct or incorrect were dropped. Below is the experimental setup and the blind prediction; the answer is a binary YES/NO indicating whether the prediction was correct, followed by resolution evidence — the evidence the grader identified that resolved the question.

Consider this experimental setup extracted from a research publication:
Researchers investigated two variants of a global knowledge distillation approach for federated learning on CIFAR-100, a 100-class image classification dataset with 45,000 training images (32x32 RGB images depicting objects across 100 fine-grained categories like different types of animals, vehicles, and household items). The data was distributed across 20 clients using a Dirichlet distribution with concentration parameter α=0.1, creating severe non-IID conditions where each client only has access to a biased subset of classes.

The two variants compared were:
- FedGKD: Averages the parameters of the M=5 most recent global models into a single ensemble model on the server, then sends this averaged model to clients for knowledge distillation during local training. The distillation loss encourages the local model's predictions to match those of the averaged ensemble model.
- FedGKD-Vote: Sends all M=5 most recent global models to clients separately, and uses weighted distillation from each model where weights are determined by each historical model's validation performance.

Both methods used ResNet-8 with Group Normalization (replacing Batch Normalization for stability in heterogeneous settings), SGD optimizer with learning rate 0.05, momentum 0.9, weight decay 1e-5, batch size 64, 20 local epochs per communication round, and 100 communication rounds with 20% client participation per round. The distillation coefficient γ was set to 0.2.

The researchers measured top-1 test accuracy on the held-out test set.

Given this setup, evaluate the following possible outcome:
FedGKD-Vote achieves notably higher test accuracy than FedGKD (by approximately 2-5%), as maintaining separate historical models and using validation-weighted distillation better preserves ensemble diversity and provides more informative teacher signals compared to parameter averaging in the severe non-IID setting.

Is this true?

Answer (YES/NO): NO